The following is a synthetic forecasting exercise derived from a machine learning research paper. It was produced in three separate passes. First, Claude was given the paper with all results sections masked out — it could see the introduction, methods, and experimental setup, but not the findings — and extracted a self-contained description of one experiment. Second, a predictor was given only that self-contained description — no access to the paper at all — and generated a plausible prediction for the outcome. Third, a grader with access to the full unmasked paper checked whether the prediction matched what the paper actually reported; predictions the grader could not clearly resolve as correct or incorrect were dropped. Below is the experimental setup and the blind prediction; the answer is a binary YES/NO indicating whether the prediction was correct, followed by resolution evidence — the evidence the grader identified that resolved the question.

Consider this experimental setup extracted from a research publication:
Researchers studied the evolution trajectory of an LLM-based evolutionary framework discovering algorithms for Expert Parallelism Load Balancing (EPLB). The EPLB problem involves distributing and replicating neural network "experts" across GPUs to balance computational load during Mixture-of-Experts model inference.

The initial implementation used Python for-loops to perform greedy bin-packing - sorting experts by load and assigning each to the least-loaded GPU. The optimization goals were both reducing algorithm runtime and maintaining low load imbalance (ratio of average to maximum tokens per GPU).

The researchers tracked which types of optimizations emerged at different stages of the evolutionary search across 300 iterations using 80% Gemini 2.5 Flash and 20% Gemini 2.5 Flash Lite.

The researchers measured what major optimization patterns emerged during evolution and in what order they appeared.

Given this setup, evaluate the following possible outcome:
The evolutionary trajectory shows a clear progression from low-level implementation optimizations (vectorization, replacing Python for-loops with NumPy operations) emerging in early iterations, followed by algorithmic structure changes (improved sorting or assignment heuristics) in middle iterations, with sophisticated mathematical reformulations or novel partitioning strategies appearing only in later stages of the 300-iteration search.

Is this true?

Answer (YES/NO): NO